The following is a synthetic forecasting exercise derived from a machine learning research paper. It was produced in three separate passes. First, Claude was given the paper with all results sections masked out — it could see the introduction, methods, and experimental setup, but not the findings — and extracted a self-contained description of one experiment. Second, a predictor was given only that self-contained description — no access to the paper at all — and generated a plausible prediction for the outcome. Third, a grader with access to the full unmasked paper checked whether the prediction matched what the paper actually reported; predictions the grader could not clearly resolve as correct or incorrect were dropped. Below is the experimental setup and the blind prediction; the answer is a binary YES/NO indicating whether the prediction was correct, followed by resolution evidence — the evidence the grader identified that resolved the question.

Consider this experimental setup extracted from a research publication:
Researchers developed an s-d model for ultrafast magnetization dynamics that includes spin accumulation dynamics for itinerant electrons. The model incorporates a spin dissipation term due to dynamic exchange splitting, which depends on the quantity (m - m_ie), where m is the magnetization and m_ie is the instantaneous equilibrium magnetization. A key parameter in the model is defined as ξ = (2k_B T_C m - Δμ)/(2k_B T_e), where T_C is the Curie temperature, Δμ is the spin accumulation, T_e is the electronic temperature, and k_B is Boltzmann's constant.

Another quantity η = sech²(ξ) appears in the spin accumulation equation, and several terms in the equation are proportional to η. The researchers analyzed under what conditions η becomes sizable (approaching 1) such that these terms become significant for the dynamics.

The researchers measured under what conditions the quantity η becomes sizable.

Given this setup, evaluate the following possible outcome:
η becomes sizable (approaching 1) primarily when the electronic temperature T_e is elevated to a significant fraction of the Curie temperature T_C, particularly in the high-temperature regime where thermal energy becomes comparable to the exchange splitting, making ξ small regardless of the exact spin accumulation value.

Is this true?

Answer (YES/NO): NO